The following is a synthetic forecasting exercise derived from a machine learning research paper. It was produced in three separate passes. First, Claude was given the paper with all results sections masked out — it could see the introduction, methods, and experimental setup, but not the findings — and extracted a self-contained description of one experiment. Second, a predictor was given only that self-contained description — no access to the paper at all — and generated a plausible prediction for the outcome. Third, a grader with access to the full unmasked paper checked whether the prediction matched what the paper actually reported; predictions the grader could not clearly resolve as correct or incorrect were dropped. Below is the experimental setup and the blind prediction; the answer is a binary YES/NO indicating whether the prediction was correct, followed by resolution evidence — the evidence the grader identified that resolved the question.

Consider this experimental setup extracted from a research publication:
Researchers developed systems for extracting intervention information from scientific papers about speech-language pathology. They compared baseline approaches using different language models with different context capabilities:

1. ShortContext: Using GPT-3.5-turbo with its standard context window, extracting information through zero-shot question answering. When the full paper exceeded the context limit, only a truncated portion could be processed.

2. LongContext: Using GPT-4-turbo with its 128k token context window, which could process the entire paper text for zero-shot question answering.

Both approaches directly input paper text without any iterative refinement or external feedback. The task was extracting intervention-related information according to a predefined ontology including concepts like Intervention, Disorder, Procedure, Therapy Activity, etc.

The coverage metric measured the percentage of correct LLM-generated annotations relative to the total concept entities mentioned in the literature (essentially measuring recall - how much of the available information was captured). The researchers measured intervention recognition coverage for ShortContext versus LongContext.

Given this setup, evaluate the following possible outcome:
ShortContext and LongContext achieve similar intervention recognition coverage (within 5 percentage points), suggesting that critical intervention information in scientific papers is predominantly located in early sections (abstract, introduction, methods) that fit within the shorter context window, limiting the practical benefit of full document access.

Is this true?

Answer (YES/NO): NO